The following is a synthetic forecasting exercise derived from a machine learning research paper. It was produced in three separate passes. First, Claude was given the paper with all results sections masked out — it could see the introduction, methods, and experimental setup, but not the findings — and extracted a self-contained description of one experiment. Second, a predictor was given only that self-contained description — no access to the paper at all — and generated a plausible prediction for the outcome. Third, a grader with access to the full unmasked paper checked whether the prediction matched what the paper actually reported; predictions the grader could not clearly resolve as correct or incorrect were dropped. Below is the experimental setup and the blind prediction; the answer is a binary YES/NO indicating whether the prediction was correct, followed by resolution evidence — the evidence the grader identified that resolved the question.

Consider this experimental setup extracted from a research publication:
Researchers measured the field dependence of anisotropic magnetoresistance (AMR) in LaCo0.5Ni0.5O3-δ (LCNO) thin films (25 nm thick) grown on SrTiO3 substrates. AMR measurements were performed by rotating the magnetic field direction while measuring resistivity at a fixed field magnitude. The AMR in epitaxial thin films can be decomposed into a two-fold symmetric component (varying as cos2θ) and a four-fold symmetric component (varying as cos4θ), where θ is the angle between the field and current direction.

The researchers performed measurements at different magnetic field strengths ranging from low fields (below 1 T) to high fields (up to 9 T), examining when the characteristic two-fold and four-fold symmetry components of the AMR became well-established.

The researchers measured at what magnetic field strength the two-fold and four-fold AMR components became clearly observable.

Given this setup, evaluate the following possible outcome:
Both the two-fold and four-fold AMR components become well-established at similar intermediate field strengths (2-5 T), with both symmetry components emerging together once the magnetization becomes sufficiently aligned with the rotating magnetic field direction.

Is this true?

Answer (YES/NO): YES